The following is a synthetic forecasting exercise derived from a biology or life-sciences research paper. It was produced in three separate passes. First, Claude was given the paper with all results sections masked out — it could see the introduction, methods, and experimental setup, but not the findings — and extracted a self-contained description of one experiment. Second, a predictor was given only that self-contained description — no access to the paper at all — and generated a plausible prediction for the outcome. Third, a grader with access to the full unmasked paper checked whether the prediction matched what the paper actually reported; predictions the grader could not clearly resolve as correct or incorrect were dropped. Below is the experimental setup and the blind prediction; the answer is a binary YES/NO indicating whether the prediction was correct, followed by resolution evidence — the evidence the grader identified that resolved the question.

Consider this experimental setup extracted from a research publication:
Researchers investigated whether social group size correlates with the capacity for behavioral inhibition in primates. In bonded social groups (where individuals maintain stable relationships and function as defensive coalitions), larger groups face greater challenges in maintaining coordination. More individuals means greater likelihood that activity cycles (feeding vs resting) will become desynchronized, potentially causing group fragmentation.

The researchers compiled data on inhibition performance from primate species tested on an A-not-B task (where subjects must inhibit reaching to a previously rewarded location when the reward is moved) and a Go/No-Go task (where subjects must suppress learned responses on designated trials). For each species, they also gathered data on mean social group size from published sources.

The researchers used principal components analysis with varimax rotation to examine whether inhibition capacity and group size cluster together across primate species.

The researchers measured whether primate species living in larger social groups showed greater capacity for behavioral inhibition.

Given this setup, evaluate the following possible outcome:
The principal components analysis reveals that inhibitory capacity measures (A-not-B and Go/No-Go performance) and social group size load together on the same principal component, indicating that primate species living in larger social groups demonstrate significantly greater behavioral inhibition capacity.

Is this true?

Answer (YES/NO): YES